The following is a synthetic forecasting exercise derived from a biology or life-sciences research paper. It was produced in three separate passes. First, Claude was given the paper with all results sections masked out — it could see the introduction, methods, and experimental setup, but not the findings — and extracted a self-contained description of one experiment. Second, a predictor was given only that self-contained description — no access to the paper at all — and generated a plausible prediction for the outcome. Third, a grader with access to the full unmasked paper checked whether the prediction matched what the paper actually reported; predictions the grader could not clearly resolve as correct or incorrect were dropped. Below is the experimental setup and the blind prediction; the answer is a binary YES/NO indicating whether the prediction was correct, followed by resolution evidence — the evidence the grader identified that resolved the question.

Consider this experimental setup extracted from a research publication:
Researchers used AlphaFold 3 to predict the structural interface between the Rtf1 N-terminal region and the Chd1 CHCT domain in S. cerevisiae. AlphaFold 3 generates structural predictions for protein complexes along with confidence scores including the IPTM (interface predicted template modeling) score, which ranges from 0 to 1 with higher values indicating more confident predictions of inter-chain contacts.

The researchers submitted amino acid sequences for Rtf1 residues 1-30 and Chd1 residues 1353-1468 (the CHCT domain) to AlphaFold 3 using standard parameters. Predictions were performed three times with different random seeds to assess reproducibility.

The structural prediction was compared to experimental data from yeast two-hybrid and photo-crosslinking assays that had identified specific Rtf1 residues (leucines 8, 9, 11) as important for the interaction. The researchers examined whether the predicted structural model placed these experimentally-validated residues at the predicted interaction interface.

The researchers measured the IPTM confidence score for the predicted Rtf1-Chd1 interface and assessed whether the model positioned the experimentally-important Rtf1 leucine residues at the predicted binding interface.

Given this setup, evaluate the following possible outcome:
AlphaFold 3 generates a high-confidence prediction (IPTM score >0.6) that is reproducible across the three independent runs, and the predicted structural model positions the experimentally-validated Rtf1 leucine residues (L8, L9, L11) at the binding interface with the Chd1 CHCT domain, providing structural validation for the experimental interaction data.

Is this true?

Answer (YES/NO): YES